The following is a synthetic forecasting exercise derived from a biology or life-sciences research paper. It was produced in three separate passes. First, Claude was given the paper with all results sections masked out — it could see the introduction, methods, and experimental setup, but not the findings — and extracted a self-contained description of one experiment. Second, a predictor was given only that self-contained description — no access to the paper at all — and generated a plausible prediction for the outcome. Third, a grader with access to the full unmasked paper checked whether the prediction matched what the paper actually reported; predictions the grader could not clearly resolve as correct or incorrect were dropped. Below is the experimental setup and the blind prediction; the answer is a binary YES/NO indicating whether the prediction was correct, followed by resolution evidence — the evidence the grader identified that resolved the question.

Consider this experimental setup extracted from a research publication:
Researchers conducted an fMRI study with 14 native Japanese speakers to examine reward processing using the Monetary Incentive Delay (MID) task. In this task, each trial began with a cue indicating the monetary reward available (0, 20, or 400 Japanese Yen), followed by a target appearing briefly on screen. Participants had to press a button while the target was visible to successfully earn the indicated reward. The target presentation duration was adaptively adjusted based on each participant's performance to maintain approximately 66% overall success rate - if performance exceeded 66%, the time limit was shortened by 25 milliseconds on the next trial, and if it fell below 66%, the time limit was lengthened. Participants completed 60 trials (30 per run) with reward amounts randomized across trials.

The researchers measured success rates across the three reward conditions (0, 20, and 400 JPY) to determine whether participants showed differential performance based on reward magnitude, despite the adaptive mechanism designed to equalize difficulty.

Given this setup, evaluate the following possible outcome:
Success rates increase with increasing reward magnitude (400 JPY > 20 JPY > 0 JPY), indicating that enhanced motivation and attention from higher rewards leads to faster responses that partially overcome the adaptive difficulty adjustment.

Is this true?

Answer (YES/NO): YES